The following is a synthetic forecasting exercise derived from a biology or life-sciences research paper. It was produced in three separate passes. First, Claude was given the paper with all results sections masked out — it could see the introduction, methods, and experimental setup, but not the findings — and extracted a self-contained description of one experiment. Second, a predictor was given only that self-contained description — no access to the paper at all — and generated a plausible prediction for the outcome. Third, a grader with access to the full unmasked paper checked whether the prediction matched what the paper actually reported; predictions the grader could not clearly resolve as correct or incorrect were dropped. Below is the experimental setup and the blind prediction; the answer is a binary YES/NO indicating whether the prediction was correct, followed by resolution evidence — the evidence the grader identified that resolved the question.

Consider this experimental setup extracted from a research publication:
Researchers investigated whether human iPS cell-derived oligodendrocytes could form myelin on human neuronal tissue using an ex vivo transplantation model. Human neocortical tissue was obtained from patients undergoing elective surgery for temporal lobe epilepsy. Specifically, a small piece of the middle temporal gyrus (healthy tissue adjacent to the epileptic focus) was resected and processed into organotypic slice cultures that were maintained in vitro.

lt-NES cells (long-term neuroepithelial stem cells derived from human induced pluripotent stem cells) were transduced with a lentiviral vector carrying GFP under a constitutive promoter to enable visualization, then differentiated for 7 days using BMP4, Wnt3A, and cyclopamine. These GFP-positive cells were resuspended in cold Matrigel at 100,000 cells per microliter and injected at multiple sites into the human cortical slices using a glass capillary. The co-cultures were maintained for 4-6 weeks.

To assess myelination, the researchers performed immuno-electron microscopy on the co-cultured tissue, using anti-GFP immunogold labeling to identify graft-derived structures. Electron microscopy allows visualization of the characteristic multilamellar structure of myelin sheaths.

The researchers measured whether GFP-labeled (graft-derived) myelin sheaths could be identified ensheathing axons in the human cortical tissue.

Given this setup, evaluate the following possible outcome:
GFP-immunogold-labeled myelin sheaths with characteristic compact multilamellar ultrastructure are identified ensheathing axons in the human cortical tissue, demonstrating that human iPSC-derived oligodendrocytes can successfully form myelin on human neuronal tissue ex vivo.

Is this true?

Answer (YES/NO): YES